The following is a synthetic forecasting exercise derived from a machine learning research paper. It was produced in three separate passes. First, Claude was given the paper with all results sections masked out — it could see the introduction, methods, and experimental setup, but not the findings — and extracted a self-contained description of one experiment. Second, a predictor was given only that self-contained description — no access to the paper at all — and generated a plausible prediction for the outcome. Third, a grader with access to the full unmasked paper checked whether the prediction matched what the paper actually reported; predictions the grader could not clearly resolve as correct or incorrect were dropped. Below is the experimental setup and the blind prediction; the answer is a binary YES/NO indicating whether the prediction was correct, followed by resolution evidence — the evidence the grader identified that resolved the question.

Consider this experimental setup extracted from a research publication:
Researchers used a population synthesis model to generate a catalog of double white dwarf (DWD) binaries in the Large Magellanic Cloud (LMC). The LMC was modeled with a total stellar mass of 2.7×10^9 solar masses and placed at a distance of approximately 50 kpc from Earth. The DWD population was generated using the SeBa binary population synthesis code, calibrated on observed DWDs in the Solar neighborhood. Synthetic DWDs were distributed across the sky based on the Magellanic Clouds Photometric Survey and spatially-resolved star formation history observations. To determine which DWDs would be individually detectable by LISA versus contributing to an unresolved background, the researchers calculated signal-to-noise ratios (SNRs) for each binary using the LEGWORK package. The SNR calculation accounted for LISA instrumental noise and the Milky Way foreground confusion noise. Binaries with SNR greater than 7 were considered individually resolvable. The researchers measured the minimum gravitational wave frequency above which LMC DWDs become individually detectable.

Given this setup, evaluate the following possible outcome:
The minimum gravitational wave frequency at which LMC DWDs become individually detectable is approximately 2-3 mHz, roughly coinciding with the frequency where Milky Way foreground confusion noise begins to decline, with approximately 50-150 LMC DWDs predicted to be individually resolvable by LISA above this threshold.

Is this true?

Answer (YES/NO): NO